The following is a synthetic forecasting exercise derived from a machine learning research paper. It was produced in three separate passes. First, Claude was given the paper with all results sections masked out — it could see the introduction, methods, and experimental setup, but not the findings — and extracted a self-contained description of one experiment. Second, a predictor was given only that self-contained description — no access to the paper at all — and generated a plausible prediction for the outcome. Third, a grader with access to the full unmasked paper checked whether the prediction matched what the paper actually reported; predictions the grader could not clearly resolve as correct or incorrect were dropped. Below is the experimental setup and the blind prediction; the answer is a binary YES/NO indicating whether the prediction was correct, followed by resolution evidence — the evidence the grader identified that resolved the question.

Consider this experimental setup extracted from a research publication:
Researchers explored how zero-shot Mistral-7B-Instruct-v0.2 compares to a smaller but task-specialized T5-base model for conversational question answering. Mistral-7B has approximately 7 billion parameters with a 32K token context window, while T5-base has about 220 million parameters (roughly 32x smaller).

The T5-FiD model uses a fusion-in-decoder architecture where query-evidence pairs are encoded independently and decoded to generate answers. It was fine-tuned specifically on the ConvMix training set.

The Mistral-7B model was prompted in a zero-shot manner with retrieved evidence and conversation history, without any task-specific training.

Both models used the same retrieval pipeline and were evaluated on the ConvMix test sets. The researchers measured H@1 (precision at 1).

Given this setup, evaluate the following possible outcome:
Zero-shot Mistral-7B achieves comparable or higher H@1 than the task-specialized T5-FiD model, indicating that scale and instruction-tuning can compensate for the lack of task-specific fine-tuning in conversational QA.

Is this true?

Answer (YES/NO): YES